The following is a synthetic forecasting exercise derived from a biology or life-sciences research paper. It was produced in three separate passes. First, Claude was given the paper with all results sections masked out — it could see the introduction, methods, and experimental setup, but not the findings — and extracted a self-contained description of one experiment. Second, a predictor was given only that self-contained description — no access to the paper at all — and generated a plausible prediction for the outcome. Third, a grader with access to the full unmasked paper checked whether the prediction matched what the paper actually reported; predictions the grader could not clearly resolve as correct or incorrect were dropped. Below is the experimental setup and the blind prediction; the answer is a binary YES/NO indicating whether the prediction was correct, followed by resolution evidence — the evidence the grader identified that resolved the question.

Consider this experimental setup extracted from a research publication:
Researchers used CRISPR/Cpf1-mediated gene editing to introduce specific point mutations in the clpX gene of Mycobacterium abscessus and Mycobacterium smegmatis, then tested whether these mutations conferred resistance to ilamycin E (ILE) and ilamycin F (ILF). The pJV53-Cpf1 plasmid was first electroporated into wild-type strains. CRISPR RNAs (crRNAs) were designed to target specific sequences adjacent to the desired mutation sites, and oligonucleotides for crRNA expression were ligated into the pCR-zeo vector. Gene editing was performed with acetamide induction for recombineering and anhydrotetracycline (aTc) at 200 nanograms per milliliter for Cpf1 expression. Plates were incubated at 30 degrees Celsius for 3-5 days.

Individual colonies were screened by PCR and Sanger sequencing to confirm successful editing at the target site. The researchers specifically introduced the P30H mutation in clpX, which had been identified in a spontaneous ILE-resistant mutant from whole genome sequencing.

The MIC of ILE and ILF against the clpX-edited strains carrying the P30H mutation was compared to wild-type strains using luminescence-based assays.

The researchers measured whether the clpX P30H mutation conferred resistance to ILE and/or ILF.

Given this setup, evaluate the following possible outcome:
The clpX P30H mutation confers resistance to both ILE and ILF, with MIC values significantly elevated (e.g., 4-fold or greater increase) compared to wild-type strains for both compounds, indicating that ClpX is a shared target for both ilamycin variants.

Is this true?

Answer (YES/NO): YES